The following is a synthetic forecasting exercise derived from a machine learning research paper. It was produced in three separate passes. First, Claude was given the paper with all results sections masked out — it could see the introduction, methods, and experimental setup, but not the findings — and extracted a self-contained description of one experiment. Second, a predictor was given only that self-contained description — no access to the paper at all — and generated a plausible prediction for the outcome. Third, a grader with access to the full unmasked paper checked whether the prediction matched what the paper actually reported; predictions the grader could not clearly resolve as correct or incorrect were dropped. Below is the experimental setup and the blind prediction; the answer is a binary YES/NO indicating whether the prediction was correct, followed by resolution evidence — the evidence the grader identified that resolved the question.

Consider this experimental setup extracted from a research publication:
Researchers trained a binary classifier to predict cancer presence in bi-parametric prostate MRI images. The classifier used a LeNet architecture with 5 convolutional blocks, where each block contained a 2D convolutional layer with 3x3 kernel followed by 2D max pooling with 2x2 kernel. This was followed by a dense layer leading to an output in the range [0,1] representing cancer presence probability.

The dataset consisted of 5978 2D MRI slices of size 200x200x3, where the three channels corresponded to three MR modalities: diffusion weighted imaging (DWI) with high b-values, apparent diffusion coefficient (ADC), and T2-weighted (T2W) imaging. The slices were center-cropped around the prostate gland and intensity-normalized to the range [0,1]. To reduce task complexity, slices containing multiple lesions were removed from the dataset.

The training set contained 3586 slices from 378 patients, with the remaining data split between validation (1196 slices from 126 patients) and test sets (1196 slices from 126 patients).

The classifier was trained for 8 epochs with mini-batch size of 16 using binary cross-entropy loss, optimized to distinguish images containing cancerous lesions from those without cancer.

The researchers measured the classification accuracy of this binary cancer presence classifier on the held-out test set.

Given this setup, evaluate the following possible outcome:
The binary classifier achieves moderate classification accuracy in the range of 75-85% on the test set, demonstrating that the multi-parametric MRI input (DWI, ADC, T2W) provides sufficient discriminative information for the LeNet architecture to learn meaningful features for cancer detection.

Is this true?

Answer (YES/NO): NO